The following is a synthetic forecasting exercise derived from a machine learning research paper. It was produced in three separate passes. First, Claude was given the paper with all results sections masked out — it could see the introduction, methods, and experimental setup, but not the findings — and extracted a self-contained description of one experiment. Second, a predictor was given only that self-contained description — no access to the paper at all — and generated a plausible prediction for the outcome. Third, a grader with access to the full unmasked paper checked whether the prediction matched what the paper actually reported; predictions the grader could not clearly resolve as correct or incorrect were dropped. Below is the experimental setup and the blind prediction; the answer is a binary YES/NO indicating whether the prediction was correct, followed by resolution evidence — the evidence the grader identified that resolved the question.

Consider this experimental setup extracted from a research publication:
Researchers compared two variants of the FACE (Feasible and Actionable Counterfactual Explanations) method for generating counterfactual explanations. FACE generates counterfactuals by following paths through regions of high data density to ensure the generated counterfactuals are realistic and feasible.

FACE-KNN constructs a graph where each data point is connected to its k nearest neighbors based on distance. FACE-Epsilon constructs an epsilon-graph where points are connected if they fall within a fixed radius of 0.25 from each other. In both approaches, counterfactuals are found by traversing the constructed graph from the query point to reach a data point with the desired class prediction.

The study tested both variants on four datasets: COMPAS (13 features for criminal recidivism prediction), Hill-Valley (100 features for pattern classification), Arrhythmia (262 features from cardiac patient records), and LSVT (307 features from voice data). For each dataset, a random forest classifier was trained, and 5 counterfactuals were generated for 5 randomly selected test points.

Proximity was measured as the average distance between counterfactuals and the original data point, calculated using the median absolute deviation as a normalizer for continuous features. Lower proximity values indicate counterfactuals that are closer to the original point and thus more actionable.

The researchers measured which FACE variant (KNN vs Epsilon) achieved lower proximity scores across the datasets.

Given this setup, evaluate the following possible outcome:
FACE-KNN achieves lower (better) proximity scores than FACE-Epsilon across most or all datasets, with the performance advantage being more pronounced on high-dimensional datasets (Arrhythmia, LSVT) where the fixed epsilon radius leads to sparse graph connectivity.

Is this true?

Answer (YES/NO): YES